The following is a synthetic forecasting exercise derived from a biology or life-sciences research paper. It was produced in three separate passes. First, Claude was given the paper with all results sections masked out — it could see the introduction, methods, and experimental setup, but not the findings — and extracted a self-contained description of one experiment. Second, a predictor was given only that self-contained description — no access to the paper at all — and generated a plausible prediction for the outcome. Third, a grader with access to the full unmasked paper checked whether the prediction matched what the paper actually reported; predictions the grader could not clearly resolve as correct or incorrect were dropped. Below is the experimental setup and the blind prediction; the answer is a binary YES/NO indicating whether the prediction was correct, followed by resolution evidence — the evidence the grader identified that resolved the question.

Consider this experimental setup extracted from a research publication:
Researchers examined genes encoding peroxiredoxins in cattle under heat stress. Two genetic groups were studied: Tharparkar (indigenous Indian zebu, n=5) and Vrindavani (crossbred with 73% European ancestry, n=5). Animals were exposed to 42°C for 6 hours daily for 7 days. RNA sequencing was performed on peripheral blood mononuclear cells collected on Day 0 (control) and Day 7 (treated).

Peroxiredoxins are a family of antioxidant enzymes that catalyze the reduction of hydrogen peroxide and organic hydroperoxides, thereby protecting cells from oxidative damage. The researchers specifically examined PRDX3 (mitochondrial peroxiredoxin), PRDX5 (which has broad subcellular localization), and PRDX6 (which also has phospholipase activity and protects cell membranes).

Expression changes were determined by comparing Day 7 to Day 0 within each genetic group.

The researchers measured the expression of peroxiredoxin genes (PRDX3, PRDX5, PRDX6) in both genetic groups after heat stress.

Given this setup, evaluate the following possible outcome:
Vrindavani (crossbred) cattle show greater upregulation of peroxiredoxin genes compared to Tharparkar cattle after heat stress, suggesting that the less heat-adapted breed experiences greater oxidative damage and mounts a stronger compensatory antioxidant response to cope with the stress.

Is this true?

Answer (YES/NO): NO